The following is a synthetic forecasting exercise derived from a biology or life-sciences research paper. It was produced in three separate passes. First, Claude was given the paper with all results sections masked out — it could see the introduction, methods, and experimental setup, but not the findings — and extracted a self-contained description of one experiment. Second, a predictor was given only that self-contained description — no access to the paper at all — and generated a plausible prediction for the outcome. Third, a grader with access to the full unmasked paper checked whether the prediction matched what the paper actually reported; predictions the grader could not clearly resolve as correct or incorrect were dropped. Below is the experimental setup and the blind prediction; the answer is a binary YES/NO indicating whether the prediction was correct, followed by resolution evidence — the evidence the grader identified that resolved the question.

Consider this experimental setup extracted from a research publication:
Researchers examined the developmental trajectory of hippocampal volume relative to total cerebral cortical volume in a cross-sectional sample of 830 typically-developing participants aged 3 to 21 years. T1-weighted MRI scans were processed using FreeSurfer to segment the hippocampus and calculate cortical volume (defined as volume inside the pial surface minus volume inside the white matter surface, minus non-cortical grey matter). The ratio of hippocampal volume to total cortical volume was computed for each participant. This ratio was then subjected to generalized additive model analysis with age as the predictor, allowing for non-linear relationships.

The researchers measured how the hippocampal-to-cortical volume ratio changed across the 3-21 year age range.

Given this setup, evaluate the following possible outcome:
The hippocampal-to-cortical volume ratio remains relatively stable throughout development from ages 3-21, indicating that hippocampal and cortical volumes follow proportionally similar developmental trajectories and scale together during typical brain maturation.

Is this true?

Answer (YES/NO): NO